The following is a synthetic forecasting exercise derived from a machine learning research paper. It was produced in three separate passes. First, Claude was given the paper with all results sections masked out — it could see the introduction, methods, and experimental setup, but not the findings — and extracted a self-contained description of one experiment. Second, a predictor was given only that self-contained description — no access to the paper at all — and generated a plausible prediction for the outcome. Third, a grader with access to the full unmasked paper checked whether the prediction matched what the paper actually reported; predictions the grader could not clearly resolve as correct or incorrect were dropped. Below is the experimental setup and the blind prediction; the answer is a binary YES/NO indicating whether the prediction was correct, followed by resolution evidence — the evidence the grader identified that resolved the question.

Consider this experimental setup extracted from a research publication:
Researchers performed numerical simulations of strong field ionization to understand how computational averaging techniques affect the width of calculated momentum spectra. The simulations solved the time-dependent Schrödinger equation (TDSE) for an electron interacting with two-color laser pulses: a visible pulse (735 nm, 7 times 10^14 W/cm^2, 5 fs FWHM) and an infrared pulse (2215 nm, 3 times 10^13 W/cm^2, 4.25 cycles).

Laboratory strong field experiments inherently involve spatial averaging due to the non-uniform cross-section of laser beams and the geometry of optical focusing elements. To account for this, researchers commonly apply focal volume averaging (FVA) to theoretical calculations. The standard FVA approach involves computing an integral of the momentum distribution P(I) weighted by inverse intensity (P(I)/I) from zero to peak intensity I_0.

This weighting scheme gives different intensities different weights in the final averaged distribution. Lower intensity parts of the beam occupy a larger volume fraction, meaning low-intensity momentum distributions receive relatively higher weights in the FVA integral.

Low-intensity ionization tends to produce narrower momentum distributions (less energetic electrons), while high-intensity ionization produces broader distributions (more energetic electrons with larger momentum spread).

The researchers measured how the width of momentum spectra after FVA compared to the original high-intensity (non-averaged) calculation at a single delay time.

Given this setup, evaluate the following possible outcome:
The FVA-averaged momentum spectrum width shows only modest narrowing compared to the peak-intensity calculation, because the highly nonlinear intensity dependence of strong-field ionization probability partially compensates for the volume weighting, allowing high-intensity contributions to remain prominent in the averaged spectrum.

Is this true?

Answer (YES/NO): NO